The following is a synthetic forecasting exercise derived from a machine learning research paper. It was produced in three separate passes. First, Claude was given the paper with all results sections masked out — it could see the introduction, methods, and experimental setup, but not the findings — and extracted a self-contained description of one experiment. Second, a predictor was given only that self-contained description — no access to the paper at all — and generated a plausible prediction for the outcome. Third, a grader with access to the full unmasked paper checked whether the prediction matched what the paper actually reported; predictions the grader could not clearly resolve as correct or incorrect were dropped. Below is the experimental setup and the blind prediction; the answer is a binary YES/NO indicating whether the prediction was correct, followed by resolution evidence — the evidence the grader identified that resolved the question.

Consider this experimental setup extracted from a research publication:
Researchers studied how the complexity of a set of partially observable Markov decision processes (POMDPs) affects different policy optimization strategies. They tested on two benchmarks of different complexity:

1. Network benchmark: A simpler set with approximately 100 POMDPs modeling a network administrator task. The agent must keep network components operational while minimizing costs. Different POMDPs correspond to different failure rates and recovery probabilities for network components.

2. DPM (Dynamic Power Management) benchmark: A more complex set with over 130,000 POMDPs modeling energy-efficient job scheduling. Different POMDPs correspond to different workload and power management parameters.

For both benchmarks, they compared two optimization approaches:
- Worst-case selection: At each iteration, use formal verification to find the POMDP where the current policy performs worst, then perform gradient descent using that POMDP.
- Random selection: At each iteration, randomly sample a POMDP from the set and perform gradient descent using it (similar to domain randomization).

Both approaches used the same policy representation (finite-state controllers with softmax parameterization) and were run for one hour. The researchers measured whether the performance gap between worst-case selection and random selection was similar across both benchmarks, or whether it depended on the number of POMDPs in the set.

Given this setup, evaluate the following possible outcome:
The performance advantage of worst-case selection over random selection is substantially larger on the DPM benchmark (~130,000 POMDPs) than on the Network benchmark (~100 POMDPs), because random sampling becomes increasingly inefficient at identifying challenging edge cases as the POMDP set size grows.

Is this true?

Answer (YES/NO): YES